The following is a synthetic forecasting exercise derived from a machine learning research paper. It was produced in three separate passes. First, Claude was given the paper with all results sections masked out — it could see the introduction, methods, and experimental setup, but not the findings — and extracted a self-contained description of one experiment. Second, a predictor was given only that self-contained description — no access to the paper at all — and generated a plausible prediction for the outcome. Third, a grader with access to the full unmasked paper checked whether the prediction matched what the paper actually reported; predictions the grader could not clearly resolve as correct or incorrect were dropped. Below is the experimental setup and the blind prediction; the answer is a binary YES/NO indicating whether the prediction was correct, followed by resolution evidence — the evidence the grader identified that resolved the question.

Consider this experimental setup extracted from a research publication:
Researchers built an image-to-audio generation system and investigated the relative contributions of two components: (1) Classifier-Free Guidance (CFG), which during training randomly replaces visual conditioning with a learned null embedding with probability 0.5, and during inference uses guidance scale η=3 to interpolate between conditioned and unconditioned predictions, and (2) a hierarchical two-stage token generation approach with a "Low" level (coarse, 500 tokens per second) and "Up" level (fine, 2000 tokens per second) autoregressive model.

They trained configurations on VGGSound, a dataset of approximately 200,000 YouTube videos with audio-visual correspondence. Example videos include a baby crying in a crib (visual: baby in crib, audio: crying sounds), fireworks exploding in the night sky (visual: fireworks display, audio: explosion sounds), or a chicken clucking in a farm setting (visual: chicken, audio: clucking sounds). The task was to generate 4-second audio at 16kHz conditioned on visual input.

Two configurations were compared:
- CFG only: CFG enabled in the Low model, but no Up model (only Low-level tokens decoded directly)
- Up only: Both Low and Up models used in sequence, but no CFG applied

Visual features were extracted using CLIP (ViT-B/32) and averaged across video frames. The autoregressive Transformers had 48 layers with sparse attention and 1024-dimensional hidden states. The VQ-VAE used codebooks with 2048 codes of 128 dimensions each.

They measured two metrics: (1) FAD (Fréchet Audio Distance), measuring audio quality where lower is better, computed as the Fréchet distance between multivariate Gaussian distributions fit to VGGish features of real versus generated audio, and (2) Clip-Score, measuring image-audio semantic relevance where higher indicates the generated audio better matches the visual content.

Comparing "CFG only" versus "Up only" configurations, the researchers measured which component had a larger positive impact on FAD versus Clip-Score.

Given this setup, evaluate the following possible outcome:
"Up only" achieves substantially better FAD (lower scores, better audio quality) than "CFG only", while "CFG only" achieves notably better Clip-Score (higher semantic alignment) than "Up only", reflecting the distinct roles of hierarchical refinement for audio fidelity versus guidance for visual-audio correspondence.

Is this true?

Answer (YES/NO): YES